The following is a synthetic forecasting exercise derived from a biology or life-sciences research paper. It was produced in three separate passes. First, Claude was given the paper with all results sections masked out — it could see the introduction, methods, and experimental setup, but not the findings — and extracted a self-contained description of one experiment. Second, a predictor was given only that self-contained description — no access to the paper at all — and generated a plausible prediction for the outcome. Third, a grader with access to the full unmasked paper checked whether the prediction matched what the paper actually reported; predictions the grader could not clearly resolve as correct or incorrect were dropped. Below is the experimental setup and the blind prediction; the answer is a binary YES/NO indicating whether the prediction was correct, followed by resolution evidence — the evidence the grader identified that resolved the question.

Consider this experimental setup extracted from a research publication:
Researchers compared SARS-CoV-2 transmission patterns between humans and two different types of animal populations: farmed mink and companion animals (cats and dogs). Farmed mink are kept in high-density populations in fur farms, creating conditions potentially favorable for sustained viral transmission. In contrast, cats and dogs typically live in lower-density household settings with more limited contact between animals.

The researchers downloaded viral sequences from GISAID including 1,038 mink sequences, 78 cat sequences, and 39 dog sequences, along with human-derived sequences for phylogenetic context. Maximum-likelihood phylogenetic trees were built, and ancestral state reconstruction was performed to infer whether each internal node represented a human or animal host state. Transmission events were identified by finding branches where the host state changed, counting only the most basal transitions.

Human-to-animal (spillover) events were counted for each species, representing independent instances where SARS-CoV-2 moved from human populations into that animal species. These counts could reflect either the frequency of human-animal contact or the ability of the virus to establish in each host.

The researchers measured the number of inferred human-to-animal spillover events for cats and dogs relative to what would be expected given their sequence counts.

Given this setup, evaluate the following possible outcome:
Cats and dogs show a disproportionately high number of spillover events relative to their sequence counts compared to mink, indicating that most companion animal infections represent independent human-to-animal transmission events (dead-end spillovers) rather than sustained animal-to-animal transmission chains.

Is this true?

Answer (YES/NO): YES